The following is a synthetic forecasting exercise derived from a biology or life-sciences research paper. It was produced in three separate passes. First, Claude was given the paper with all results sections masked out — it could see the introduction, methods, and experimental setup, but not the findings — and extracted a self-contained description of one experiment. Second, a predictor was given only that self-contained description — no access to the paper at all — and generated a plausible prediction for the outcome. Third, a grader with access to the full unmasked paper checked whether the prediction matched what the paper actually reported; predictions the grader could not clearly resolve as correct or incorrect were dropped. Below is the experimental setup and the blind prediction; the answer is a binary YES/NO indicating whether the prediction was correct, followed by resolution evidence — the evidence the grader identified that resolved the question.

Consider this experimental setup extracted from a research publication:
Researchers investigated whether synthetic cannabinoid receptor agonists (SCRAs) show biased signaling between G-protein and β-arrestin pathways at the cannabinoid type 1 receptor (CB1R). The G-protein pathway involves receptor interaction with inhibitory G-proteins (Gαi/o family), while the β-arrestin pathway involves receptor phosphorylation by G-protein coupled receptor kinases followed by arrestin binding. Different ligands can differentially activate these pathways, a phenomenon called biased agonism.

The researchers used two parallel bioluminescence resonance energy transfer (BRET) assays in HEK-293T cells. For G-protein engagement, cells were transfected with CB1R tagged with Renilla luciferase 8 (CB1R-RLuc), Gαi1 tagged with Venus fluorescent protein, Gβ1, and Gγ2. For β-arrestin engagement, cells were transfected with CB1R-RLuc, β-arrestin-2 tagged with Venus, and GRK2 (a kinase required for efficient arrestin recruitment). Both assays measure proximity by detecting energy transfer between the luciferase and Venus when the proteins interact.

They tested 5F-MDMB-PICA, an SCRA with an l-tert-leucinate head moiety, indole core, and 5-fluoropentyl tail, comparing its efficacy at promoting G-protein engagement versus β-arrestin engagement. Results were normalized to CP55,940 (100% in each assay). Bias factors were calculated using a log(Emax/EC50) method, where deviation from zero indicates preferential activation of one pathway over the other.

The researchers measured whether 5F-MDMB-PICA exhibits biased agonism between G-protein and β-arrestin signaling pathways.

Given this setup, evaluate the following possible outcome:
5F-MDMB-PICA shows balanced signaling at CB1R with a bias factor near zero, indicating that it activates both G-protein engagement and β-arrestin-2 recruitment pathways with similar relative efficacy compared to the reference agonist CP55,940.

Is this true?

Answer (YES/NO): YES